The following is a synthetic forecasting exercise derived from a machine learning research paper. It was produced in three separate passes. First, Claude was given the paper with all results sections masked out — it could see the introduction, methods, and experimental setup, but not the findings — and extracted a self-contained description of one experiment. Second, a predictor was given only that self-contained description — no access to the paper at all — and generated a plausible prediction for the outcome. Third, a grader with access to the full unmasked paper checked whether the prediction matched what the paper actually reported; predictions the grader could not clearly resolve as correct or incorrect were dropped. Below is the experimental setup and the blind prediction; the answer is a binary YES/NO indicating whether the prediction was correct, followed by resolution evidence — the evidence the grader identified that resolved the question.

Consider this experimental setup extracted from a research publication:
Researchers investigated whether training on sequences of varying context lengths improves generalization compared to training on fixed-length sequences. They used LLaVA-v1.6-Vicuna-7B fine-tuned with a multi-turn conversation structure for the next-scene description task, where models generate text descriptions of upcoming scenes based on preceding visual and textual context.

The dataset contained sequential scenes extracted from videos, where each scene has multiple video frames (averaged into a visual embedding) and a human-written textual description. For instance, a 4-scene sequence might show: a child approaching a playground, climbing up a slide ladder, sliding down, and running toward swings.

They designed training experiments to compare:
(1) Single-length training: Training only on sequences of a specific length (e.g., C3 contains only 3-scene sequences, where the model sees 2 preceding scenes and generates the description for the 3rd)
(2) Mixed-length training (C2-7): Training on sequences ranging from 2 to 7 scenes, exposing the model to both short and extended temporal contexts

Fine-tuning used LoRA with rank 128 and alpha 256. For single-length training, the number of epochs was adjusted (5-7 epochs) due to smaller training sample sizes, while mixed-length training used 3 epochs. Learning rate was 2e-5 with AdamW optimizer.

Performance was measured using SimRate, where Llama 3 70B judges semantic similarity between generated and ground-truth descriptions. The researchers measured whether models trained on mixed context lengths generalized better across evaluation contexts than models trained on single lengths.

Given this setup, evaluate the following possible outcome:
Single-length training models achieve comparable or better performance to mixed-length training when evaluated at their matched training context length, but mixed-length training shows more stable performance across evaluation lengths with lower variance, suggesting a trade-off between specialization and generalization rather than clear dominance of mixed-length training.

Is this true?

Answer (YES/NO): NO